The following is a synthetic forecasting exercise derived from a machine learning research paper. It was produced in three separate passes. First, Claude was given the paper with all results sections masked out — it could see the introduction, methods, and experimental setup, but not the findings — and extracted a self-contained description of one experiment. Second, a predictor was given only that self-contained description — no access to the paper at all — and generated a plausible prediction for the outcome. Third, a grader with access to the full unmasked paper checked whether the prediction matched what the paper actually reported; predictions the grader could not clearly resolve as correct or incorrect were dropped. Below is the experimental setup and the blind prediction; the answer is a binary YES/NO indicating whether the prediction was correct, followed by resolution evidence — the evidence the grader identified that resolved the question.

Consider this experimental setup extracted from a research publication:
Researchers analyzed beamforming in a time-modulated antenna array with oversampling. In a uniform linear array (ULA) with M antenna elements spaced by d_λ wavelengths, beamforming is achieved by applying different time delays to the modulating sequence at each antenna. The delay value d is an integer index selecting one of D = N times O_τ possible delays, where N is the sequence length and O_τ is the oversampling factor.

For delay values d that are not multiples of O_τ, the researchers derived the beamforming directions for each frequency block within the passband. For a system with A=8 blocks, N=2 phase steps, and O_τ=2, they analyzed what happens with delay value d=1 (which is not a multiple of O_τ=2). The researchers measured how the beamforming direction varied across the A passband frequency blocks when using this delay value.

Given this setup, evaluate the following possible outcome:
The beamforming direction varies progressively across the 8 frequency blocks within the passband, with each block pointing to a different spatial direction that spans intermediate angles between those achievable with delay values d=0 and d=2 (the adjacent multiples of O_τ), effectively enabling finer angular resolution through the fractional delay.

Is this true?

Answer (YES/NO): NO